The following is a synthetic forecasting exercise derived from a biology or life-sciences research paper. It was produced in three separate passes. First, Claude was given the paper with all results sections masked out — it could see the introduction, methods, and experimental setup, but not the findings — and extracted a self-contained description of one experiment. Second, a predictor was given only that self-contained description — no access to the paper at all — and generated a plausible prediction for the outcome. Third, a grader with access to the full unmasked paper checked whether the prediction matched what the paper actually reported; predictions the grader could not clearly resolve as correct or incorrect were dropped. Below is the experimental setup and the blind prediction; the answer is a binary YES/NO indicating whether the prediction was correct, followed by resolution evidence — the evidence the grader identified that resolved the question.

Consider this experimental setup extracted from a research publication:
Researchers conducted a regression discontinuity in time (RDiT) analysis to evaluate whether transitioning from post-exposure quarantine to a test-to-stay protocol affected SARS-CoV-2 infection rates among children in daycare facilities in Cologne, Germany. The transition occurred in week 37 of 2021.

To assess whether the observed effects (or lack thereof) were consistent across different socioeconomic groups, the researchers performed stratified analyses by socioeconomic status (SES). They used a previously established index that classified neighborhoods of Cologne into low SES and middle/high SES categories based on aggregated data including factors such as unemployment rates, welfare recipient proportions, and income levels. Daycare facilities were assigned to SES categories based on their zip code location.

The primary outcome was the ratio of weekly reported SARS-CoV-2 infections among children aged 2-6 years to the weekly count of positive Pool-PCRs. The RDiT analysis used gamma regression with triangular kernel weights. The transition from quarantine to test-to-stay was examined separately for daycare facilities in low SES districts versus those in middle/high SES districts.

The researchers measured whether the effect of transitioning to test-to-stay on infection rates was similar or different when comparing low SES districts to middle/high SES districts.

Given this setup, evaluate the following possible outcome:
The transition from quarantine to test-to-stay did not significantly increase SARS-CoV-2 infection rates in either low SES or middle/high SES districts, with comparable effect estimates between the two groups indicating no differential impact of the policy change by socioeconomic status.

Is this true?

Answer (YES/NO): NO